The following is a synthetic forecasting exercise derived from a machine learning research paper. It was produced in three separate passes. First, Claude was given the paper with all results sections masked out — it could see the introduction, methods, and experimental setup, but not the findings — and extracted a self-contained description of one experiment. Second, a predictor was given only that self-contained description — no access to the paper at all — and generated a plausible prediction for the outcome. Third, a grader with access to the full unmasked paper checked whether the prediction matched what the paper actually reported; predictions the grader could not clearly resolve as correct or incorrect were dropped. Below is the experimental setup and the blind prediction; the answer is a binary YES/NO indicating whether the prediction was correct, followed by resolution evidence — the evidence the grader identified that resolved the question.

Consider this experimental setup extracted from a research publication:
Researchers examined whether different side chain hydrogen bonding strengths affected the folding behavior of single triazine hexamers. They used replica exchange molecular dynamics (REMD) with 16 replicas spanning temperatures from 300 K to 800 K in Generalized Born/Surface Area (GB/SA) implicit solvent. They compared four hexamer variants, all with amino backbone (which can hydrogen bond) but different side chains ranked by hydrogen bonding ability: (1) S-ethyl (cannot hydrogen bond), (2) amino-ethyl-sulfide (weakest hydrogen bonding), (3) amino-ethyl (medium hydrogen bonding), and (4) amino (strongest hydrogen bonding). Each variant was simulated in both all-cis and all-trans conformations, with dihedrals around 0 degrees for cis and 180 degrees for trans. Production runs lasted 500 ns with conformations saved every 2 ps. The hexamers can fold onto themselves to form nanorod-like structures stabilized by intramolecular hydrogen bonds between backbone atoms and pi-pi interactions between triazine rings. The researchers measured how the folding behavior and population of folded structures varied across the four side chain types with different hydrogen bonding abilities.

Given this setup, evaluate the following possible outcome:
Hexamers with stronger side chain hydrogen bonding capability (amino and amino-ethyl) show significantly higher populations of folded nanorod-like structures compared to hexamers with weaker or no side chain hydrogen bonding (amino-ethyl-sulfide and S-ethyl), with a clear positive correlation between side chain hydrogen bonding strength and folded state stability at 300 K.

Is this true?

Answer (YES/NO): NO